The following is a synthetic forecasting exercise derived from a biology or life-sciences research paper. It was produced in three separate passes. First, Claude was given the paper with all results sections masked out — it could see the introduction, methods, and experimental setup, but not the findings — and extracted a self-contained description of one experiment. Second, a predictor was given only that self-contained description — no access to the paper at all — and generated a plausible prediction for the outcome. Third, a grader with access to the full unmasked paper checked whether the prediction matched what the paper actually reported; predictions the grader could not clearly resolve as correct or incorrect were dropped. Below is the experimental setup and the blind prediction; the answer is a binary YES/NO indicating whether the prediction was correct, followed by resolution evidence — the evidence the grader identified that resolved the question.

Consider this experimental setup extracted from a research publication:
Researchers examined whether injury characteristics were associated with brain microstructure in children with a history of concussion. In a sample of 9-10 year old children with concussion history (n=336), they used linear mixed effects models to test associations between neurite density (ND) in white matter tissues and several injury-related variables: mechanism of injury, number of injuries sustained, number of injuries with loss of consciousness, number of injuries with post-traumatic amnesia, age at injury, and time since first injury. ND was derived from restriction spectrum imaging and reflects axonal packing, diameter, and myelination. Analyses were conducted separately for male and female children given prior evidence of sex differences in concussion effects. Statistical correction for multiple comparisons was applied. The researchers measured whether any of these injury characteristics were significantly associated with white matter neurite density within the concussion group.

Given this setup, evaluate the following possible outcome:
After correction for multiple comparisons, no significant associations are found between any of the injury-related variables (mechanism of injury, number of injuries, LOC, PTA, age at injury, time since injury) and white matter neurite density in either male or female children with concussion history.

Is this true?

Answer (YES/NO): NO